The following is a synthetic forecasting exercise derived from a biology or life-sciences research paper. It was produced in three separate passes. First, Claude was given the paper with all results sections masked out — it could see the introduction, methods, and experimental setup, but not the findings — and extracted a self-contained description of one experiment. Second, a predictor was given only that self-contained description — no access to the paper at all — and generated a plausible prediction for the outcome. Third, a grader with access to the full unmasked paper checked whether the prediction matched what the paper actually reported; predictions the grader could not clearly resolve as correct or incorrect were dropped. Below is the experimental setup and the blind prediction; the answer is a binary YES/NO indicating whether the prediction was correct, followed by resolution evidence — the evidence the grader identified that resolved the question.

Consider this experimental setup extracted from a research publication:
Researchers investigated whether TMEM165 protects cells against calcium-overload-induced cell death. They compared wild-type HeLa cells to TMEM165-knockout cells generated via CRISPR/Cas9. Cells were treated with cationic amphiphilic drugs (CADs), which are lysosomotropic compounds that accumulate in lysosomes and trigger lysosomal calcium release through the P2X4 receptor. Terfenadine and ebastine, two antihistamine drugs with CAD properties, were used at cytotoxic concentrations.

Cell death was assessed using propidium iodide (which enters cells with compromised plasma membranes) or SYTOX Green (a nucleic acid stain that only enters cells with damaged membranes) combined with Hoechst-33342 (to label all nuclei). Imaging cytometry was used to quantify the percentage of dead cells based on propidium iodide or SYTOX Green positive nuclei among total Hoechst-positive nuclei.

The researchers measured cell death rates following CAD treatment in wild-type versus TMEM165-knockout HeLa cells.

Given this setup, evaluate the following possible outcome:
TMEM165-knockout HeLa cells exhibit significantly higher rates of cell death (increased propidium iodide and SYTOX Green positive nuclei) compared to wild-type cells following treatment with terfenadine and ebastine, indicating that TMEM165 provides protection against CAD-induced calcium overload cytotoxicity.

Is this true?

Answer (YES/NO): YES